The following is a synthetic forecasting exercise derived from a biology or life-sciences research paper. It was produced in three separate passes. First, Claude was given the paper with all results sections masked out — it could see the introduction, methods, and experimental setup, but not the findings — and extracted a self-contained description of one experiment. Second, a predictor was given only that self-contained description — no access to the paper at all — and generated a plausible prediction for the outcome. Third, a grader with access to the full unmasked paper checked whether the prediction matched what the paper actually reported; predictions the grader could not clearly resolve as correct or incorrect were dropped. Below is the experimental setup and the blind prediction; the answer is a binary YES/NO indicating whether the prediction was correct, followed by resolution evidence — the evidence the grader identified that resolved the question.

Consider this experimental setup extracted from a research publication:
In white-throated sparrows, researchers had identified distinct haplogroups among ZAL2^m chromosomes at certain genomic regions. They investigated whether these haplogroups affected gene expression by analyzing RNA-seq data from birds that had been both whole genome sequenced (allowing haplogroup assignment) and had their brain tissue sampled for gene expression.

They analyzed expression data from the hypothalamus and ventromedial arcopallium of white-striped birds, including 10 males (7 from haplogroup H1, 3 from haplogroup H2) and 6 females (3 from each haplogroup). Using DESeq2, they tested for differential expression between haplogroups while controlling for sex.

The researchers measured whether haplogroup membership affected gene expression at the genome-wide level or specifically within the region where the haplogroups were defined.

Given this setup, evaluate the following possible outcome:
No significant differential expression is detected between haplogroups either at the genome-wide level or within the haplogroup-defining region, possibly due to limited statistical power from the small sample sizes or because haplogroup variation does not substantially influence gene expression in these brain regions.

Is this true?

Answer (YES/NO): NO